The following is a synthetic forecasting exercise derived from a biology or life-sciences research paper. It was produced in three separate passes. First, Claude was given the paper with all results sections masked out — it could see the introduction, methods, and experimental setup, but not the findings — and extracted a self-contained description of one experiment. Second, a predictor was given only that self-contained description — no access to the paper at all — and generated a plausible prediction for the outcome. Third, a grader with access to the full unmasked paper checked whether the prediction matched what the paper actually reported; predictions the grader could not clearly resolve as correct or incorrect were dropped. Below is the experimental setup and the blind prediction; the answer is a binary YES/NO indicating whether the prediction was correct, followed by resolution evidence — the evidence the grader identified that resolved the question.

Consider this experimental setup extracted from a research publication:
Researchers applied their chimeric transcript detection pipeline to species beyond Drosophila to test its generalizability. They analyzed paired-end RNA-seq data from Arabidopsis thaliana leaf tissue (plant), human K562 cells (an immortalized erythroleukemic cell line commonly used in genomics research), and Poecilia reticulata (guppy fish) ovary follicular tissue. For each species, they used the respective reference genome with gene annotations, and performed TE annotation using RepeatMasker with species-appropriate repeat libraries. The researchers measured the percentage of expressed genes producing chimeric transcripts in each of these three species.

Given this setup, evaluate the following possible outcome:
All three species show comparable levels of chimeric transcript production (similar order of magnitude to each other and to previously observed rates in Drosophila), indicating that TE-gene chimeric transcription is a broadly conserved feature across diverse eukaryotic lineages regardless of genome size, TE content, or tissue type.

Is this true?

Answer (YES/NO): NO